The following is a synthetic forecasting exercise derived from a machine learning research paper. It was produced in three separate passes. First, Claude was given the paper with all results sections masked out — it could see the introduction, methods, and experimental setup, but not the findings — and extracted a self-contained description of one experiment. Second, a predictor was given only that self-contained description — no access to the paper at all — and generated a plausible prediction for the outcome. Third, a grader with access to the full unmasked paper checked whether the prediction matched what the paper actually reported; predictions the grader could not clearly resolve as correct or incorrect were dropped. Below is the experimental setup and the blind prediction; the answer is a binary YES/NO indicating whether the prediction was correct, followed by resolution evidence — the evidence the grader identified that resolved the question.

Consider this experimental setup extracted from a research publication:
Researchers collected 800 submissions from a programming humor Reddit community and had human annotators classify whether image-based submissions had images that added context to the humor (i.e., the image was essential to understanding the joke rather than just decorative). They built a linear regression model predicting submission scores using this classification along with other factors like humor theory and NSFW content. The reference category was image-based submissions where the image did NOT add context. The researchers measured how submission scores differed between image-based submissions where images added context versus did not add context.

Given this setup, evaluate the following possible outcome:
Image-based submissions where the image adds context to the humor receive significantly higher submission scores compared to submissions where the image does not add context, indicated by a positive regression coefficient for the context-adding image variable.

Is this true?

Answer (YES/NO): NO